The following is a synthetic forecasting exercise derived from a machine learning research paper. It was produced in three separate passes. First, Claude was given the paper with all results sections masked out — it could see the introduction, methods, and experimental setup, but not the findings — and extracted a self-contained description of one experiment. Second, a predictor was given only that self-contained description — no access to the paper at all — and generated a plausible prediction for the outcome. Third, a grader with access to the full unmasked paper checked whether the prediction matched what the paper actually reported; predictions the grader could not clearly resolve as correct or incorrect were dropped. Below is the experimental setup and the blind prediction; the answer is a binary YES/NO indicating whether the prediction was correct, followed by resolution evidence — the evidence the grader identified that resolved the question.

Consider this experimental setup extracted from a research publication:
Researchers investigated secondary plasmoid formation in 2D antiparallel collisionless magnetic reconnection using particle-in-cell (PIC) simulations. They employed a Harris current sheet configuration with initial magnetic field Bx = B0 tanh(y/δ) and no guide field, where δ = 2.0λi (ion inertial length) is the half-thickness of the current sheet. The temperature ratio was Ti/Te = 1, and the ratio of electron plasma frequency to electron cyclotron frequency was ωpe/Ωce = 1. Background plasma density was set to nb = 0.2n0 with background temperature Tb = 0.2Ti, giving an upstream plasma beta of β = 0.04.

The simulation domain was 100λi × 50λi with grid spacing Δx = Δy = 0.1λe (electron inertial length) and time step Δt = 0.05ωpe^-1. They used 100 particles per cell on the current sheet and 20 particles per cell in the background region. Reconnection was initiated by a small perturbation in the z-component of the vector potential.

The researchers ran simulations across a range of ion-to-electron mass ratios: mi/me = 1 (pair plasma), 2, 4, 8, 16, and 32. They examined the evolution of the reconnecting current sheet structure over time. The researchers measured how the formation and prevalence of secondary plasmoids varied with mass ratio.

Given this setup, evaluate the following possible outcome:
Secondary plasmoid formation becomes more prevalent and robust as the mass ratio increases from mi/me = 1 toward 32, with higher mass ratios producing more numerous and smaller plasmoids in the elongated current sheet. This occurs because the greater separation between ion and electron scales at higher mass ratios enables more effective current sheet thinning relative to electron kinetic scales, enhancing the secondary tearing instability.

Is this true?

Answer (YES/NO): NO